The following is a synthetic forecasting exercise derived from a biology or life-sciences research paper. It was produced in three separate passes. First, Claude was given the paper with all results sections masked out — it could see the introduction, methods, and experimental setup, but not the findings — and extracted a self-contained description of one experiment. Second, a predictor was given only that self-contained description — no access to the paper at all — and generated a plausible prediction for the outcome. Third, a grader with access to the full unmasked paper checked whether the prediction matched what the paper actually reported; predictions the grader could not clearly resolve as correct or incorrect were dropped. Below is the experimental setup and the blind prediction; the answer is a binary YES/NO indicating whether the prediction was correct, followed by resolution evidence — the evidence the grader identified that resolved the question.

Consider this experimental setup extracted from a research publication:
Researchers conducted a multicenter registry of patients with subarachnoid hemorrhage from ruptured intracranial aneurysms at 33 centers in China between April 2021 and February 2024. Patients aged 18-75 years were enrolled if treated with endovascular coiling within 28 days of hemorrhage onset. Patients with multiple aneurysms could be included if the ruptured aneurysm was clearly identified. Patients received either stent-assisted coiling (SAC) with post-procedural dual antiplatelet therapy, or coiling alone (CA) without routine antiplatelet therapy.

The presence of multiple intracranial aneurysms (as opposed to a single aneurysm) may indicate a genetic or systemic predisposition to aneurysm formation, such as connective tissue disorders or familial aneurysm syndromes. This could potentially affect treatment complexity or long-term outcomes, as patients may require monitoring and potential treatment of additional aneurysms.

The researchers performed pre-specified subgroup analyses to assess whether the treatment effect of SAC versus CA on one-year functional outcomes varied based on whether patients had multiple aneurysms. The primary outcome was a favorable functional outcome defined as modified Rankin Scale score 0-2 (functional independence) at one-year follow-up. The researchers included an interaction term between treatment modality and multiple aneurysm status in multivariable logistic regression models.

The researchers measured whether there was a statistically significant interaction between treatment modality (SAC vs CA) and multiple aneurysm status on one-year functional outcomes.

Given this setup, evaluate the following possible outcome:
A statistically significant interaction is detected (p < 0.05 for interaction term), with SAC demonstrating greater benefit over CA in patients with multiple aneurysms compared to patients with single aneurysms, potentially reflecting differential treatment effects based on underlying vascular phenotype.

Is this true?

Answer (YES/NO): NO